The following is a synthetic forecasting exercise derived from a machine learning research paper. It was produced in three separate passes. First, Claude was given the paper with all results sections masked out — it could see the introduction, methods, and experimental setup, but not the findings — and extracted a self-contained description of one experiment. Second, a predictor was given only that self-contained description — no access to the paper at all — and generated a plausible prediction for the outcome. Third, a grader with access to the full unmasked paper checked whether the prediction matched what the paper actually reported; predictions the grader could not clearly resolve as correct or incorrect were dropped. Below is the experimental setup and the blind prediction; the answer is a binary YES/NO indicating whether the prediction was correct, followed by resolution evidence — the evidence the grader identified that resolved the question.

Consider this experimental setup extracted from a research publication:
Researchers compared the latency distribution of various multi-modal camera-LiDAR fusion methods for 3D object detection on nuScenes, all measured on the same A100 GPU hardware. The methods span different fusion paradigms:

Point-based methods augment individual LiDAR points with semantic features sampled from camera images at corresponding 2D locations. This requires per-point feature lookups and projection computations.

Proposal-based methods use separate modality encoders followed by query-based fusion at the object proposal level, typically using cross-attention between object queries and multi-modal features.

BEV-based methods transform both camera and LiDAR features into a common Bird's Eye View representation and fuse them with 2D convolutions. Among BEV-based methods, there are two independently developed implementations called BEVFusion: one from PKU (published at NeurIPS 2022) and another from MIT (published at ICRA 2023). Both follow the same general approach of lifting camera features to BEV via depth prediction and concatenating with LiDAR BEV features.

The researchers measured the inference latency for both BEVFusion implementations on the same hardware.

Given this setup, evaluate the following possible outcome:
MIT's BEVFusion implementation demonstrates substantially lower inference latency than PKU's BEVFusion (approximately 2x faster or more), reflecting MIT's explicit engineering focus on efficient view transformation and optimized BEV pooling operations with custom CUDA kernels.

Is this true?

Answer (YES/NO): YES